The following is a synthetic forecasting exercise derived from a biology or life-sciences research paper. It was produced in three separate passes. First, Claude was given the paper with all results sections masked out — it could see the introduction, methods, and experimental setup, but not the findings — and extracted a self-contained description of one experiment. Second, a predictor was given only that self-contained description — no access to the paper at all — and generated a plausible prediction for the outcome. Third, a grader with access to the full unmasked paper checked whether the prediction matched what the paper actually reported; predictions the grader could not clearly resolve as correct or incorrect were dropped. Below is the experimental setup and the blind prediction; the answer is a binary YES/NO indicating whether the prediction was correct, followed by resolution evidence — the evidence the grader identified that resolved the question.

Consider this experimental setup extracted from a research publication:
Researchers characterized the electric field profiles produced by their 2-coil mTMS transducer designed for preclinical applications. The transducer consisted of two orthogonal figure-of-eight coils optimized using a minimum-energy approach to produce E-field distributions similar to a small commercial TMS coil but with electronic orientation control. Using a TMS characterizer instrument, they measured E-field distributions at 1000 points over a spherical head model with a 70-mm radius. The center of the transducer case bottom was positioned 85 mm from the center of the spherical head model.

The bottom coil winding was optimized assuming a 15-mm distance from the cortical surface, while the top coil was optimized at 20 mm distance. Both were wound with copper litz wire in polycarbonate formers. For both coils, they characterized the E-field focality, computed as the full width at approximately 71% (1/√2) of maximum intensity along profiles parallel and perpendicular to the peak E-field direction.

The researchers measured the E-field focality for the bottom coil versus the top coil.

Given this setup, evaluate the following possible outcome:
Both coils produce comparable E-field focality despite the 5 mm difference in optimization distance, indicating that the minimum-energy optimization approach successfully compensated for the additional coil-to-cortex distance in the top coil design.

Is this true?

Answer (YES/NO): NO